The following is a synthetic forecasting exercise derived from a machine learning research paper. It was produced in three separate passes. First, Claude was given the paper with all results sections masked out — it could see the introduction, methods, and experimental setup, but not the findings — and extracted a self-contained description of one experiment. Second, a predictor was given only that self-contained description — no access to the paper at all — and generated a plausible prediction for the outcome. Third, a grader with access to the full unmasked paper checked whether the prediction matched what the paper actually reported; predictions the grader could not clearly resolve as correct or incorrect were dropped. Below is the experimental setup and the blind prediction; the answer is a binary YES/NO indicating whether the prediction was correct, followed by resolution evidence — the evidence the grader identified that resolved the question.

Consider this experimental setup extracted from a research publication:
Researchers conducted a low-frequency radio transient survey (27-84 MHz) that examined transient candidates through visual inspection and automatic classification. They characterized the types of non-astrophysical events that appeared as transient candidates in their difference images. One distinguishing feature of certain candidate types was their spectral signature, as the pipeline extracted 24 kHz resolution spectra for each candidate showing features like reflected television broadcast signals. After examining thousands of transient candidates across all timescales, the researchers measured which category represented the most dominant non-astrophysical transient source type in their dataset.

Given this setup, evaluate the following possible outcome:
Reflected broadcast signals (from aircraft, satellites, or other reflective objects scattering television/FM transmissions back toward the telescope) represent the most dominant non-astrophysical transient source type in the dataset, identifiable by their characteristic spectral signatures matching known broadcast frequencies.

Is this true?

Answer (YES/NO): NO